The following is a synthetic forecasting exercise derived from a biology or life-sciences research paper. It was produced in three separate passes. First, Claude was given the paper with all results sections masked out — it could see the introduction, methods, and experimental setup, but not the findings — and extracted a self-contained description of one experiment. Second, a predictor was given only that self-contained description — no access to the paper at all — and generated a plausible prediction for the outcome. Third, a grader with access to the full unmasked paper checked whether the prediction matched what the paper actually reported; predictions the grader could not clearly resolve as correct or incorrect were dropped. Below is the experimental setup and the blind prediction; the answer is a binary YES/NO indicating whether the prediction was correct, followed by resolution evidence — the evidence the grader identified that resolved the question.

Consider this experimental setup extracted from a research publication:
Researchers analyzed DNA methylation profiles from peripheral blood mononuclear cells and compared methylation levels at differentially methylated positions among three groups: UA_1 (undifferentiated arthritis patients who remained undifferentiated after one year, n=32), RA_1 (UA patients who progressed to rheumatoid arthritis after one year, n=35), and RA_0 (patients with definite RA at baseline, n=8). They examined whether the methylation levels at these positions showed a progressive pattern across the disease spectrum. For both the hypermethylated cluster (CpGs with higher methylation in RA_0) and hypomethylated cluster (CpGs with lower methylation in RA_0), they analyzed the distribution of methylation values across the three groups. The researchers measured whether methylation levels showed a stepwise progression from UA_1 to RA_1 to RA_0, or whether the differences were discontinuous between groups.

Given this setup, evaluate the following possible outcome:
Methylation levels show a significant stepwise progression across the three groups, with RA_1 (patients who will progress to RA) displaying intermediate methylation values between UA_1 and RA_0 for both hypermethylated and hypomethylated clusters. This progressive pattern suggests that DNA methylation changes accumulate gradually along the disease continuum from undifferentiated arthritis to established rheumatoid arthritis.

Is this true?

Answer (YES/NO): YES